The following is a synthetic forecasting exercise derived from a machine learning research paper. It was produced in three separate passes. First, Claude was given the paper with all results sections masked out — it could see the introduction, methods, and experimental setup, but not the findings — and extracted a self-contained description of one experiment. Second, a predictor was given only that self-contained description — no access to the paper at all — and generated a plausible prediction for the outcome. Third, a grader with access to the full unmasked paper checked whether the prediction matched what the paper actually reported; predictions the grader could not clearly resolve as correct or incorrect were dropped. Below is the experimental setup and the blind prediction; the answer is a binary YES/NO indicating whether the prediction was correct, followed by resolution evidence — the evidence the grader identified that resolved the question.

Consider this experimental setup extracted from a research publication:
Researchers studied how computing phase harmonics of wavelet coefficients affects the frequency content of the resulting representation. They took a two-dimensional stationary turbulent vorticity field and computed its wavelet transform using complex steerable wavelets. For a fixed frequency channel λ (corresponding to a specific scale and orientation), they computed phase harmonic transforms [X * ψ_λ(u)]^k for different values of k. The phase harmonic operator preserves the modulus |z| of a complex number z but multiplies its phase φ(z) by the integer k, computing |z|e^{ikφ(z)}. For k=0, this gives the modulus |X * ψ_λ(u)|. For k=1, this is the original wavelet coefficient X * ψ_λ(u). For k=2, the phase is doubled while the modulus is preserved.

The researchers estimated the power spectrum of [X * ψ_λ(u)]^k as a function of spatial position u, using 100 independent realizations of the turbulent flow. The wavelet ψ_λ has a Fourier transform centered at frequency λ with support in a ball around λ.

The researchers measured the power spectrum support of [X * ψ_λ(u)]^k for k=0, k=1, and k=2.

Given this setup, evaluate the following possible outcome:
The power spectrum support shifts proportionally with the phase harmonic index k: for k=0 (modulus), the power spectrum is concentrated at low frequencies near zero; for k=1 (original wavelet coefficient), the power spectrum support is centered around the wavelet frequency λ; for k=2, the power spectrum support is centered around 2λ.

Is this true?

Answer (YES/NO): YES